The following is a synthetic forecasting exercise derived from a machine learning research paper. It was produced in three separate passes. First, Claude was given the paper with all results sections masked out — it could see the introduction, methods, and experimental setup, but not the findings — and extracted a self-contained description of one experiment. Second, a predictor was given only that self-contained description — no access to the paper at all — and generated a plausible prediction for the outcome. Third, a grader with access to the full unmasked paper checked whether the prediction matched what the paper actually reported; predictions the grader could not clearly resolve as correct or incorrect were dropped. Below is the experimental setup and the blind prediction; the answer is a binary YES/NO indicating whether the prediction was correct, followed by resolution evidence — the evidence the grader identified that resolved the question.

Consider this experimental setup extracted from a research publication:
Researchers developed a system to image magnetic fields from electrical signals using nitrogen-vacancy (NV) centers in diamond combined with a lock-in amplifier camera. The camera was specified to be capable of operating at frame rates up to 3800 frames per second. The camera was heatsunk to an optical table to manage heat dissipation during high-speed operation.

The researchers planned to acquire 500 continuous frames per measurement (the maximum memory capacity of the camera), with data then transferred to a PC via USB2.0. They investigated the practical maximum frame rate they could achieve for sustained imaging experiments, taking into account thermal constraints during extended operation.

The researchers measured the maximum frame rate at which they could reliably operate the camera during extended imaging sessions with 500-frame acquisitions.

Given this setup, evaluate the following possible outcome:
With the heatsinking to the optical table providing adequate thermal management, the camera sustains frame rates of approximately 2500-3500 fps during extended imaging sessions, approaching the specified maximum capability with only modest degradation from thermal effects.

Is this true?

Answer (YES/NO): YES